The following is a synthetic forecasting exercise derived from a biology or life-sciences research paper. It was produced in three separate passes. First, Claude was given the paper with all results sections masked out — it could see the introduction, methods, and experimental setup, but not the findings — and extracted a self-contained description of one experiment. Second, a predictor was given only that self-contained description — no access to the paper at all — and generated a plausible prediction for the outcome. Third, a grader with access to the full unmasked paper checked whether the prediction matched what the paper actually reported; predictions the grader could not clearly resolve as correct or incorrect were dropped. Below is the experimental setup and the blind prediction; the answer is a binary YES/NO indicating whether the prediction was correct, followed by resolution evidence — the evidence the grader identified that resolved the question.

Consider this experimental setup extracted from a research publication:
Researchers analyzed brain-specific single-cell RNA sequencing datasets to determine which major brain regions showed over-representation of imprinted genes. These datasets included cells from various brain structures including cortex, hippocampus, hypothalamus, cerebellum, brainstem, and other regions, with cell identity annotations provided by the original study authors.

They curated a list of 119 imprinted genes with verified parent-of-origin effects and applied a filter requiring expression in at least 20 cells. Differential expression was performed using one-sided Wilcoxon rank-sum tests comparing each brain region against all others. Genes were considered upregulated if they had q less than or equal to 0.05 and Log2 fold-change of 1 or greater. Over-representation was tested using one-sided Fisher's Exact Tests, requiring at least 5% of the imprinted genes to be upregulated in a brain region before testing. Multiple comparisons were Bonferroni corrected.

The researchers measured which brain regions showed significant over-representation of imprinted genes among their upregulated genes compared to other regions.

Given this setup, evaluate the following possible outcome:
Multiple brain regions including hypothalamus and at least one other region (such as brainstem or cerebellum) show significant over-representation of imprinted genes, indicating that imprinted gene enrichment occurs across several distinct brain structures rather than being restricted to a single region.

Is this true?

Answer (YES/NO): YES